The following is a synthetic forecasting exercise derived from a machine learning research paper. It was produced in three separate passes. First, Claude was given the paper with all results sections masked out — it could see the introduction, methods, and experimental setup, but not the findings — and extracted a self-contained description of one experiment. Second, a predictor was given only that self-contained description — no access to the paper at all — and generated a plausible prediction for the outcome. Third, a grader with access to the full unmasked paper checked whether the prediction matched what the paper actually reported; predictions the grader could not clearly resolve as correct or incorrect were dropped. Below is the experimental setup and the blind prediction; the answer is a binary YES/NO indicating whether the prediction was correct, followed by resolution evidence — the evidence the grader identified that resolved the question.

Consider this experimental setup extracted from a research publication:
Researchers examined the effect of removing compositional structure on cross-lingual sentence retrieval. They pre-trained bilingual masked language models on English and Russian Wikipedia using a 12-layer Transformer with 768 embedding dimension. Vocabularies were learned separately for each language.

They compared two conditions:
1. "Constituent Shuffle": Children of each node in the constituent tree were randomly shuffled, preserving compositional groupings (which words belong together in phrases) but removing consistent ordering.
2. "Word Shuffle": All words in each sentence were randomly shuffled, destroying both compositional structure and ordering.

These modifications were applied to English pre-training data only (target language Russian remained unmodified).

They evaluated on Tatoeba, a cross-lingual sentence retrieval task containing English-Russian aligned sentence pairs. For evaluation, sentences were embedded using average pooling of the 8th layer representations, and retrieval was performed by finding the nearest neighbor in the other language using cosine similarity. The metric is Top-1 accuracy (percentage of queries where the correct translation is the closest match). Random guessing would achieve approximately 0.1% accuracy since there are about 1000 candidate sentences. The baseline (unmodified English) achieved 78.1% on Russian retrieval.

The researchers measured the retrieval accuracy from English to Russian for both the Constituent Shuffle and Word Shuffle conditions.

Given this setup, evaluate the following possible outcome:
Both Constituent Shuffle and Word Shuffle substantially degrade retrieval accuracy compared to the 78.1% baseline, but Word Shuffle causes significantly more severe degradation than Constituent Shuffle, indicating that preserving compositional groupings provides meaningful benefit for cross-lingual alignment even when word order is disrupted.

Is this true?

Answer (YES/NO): YES